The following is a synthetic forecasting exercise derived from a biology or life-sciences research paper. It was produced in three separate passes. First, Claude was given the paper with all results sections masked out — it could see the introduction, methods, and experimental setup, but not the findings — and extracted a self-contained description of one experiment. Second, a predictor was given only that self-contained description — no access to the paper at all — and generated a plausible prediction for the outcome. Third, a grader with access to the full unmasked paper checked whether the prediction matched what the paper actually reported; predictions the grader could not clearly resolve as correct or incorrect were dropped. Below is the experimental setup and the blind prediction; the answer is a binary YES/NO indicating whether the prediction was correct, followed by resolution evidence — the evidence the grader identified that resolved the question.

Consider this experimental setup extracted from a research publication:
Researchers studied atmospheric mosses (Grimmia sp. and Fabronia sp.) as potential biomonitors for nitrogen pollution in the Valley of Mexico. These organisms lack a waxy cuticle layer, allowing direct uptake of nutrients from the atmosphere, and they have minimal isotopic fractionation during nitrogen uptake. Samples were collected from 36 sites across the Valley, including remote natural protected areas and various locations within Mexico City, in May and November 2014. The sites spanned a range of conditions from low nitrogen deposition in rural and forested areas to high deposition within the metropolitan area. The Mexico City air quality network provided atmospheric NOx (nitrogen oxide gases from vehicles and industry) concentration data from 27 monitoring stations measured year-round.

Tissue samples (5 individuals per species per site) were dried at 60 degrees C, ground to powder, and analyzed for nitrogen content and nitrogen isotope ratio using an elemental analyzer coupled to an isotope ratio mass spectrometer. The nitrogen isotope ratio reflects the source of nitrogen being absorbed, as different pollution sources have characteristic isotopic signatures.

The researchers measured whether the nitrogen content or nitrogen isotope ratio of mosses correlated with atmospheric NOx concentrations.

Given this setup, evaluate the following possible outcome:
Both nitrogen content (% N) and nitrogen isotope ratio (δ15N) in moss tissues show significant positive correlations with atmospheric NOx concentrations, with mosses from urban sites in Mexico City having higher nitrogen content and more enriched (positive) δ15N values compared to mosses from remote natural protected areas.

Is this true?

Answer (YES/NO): NO